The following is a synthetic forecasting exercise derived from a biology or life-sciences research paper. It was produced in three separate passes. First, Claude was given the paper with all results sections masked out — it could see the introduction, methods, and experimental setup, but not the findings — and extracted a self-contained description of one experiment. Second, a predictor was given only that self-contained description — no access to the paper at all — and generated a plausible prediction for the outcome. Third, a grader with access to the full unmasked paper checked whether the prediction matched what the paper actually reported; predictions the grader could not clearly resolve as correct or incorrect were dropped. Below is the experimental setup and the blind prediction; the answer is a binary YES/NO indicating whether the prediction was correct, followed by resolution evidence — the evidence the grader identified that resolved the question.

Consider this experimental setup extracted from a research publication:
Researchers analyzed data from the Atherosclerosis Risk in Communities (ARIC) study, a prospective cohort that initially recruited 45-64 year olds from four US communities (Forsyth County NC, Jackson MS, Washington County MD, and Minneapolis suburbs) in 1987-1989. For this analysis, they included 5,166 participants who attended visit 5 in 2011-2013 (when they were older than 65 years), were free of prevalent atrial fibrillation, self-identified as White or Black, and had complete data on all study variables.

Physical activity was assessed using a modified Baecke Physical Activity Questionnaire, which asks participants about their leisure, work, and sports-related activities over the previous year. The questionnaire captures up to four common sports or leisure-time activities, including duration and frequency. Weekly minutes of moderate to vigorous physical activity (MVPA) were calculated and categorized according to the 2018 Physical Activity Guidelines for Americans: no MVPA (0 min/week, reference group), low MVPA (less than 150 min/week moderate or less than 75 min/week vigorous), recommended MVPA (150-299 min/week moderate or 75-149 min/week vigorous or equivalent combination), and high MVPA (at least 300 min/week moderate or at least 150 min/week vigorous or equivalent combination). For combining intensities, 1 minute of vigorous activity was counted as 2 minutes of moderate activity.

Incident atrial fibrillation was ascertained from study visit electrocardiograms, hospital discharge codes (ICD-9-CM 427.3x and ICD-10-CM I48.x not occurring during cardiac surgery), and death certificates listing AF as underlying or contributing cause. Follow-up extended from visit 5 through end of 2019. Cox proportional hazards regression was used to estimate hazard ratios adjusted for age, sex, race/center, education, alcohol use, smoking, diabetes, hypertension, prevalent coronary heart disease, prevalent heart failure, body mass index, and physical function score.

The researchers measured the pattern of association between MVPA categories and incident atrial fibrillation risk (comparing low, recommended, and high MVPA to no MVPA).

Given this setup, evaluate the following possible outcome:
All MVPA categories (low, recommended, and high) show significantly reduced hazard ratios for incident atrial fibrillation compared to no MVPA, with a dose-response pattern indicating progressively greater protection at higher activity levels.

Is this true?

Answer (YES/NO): NO